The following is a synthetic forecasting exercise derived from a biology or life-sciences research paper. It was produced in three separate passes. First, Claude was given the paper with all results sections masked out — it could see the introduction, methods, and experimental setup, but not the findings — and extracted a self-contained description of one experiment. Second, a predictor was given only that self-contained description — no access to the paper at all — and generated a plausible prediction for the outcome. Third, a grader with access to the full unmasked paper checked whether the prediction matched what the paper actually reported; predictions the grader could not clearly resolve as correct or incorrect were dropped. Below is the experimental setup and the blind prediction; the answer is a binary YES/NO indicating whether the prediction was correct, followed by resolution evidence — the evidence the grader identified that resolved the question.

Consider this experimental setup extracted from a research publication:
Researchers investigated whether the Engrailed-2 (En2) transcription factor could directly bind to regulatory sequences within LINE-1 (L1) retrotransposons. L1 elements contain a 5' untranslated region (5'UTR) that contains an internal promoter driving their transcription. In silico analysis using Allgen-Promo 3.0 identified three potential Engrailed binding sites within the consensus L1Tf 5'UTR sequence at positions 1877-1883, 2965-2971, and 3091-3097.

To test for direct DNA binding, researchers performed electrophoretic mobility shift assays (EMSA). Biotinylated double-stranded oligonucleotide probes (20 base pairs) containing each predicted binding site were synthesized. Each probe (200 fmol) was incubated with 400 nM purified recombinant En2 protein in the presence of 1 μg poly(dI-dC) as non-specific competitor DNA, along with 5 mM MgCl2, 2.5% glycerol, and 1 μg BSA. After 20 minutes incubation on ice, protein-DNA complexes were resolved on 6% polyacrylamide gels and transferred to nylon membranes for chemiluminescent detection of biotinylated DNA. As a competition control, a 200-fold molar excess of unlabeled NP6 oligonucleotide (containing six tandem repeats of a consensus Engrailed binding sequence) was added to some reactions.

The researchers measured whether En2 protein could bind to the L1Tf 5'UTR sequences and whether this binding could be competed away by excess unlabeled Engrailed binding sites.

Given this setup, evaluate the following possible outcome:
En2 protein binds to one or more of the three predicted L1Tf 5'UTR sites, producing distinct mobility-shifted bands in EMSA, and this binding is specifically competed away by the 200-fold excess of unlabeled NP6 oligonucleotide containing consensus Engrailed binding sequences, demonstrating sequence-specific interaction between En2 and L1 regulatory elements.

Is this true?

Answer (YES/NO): YES